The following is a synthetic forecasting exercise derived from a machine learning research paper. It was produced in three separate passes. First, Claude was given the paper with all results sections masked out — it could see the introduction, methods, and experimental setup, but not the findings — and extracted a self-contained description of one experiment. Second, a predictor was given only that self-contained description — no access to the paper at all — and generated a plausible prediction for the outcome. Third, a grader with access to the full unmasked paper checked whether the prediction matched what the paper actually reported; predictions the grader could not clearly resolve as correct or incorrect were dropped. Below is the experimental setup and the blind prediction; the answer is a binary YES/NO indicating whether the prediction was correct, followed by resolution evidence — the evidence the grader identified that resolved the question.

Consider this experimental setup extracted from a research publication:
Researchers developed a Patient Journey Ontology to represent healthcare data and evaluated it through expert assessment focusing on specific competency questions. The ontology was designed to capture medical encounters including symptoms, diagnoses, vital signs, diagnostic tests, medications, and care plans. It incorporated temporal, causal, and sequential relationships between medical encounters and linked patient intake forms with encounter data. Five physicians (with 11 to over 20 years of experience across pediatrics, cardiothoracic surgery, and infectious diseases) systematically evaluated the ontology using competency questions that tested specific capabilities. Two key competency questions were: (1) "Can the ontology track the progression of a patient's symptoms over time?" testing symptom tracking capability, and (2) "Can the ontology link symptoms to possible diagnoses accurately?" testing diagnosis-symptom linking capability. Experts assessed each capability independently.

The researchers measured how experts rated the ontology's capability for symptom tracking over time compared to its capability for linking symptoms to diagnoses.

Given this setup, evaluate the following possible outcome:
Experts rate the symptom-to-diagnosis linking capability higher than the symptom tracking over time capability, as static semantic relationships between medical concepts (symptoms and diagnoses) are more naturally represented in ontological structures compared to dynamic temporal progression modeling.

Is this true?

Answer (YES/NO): NO